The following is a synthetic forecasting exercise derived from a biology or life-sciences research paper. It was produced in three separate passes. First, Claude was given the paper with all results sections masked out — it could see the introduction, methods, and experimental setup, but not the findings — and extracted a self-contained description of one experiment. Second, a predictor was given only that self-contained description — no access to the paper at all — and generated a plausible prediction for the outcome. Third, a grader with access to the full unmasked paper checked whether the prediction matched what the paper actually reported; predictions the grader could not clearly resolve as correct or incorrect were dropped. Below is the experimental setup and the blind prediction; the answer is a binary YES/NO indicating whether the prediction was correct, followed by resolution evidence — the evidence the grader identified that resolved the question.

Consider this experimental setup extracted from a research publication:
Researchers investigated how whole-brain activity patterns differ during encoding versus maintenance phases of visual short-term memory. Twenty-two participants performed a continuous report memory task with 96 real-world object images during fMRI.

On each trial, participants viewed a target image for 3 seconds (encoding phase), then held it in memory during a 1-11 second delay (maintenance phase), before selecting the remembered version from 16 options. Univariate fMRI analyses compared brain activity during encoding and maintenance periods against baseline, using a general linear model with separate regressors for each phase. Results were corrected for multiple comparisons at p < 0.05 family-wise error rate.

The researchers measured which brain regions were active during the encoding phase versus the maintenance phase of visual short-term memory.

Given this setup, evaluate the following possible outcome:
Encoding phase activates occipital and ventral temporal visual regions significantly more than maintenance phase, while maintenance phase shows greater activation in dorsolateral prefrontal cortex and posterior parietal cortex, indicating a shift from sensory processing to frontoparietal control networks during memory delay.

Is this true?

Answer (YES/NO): NO